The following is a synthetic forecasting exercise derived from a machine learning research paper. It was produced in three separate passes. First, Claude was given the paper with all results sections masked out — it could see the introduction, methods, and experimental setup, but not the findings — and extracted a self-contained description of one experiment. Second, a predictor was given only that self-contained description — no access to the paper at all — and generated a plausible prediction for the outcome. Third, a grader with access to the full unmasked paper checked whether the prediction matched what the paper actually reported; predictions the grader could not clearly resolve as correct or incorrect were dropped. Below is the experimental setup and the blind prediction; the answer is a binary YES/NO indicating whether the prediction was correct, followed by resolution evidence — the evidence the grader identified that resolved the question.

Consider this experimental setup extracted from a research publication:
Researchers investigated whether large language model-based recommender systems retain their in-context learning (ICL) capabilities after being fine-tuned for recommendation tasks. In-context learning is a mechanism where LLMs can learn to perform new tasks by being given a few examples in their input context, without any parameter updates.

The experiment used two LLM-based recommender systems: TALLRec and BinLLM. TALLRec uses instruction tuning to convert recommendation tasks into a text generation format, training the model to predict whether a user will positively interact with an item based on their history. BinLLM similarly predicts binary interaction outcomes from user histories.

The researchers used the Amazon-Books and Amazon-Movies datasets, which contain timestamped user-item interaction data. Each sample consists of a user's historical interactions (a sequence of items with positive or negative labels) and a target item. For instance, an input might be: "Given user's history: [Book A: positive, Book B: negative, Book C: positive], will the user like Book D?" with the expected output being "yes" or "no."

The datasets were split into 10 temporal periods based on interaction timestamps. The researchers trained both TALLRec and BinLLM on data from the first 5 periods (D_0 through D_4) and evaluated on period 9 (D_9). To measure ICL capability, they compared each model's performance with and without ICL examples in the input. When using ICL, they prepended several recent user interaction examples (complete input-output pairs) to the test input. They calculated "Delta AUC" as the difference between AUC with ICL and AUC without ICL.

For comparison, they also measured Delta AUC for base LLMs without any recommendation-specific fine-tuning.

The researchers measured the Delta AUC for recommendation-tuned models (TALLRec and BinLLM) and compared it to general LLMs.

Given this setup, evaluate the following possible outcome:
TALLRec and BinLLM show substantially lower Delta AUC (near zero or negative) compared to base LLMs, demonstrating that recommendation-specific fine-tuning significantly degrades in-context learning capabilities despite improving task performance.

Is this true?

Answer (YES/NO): YES